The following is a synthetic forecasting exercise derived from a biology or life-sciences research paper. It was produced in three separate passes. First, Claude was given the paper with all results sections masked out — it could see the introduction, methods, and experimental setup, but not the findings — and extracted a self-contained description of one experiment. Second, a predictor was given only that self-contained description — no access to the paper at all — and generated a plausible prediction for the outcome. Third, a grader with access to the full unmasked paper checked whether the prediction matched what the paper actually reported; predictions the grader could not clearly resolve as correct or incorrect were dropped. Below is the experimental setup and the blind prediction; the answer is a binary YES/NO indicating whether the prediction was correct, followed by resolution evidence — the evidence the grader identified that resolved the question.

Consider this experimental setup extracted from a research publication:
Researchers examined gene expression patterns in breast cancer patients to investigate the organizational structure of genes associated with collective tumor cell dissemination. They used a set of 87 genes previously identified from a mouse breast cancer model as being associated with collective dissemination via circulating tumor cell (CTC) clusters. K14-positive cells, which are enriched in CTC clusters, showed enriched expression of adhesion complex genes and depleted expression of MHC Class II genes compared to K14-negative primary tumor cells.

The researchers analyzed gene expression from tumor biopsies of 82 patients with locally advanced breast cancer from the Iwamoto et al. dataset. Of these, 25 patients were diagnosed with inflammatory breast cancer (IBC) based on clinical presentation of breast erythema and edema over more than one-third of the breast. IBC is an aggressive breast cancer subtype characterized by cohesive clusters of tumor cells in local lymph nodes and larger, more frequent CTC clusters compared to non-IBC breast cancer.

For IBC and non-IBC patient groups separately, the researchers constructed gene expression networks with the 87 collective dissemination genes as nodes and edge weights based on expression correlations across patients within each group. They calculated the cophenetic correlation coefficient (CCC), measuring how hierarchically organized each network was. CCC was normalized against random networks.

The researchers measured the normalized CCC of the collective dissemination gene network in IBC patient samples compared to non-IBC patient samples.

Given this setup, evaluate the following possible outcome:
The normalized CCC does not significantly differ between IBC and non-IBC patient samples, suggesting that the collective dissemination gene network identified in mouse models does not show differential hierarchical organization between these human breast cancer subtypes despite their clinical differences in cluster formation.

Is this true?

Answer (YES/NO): NO